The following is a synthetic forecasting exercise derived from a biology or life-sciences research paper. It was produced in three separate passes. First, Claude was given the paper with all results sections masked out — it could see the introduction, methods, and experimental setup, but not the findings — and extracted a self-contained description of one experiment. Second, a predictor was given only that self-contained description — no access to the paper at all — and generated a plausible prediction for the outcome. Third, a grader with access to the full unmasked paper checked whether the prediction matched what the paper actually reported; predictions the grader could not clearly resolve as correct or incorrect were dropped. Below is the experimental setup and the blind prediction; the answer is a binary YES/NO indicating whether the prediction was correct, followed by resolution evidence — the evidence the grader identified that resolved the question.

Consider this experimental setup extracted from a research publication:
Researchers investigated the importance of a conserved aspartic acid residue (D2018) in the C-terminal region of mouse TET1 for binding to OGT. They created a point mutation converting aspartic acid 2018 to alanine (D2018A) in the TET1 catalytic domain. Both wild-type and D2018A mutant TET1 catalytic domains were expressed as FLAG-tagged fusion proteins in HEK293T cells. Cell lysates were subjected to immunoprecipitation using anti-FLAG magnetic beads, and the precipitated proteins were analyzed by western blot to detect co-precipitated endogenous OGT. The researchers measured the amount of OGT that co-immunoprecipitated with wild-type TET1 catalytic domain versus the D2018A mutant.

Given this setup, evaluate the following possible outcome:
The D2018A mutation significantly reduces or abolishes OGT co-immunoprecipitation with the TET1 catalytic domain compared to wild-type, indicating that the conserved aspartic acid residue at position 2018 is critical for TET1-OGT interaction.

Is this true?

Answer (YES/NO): YES